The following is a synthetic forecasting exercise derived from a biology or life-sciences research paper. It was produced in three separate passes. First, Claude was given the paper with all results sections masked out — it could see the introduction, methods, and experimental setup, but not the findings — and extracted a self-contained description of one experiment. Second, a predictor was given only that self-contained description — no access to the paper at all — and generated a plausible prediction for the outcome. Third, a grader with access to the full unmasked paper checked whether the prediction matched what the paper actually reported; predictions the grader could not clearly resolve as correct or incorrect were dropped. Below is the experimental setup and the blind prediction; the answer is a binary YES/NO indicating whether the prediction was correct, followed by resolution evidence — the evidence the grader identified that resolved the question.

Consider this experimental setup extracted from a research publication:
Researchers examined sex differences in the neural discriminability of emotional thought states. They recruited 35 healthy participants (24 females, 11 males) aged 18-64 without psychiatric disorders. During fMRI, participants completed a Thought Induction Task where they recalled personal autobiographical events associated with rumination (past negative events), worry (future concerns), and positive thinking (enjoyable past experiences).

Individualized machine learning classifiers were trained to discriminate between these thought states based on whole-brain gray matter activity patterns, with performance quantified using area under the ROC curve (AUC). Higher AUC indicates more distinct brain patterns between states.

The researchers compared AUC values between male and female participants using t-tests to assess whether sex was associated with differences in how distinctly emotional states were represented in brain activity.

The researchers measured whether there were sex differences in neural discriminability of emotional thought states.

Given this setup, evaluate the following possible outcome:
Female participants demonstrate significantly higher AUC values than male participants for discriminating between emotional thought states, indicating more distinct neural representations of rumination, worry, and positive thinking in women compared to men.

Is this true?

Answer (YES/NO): NO